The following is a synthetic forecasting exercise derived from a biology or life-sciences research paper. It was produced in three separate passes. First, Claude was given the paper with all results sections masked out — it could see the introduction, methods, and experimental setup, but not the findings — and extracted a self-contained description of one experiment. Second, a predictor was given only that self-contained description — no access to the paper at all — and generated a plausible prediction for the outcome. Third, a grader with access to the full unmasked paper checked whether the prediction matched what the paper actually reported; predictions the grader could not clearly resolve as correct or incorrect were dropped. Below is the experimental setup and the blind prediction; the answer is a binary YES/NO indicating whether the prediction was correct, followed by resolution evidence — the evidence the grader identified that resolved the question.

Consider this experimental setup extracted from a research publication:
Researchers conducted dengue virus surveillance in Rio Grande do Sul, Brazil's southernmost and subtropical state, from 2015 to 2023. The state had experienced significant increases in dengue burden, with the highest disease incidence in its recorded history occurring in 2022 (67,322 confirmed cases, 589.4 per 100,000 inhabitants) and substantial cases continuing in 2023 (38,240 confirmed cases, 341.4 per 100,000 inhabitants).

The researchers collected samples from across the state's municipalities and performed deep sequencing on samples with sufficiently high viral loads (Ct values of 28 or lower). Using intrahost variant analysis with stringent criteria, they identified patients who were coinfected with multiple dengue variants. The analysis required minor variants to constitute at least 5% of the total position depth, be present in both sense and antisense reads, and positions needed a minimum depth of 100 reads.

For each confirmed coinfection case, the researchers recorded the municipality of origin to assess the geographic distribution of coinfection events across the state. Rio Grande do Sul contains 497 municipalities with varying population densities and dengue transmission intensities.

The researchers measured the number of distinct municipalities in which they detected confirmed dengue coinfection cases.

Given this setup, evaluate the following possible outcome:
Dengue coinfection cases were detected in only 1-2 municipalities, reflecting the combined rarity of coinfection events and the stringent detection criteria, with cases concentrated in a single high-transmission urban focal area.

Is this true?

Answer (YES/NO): NO